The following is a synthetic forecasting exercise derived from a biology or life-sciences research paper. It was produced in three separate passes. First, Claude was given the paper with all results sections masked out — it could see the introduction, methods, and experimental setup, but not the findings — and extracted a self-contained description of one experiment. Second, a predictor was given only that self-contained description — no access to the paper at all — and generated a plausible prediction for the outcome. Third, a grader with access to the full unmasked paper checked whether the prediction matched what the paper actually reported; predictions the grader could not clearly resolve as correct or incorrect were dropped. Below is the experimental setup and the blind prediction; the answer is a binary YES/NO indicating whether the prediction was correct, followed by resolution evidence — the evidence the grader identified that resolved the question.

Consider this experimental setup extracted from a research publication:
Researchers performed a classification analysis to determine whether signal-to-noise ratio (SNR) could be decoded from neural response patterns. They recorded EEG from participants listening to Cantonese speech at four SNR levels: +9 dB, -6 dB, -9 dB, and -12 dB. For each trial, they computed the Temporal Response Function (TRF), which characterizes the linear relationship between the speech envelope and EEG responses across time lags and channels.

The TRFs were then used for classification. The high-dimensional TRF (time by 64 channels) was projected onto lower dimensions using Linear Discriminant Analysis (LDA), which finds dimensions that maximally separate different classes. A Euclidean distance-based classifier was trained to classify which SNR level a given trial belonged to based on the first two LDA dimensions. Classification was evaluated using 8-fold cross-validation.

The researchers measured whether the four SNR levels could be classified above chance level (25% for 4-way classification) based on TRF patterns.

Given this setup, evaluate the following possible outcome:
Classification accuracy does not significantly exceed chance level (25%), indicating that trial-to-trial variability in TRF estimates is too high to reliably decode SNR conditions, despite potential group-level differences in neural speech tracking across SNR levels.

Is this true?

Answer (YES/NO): NO